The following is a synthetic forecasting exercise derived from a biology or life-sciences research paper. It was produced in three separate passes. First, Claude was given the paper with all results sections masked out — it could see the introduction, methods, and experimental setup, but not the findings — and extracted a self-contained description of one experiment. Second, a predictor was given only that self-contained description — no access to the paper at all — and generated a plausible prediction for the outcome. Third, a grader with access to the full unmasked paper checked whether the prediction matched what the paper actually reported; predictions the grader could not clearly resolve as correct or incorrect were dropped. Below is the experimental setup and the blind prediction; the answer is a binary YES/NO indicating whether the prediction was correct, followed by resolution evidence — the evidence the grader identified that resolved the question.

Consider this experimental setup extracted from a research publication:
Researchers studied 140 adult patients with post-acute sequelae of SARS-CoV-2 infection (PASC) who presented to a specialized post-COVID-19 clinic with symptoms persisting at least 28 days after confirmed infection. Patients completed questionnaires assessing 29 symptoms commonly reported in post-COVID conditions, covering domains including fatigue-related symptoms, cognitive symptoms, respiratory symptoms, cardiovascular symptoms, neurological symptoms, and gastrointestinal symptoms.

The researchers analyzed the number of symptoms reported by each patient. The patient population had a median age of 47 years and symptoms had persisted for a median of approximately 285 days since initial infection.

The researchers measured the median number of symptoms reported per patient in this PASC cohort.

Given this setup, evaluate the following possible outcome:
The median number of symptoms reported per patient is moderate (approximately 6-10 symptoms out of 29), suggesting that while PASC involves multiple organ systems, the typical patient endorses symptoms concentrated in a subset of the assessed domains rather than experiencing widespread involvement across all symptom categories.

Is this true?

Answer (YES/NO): NO